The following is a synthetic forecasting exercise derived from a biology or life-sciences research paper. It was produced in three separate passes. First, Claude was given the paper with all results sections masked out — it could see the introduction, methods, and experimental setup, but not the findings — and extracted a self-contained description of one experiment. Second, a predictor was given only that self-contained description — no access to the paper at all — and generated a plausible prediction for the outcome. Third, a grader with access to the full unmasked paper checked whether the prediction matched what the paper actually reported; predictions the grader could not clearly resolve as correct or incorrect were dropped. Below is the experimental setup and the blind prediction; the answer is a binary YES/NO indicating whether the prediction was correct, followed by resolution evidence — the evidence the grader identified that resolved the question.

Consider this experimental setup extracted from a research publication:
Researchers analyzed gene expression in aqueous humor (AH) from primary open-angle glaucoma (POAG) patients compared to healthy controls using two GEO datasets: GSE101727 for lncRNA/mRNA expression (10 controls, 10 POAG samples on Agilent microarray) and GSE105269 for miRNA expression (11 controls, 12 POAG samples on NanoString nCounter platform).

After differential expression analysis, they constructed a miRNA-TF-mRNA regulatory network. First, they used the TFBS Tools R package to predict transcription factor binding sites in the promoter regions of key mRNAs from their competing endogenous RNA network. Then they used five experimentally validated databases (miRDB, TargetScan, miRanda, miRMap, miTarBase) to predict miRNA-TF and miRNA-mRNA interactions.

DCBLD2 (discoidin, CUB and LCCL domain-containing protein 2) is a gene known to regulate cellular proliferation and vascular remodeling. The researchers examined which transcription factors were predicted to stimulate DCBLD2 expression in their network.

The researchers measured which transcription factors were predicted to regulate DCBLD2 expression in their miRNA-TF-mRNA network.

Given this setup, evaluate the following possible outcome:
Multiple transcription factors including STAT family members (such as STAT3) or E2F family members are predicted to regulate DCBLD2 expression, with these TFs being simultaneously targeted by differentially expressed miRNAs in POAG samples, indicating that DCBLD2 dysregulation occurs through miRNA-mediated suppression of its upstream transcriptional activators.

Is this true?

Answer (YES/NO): NO